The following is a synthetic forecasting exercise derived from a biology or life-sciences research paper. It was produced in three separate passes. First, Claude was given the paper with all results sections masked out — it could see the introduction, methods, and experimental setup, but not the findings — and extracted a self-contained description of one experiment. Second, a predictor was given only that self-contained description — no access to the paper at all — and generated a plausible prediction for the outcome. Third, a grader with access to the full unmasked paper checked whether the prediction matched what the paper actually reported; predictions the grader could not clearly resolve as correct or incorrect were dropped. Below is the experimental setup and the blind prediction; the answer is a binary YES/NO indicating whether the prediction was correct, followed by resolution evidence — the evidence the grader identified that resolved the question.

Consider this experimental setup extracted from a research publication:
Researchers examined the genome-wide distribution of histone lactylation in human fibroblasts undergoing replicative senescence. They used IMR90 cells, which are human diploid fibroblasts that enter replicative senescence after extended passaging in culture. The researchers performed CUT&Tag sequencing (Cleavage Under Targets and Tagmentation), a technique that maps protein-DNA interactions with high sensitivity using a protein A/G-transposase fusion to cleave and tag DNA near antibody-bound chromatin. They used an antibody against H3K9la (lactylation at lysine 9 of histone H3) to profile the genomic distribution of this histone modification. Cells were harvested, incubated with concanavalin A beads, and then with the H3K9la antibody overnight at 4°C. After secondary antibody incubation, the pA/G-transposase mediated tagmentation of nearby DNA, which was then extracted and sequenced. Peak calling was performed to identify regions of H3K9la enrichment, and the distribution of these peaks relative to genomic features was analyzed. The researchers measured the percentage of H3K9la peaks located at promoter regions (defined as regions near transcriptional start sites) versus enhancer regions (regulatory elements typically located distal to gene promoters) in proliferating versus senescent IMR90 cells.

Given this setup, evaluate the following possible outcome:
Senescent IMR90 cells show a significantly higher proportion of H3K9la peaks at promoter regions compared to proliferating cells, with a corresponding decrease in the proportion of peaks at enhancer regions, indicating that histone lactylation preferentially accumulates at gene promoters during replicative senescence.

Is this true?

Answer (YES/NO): NO